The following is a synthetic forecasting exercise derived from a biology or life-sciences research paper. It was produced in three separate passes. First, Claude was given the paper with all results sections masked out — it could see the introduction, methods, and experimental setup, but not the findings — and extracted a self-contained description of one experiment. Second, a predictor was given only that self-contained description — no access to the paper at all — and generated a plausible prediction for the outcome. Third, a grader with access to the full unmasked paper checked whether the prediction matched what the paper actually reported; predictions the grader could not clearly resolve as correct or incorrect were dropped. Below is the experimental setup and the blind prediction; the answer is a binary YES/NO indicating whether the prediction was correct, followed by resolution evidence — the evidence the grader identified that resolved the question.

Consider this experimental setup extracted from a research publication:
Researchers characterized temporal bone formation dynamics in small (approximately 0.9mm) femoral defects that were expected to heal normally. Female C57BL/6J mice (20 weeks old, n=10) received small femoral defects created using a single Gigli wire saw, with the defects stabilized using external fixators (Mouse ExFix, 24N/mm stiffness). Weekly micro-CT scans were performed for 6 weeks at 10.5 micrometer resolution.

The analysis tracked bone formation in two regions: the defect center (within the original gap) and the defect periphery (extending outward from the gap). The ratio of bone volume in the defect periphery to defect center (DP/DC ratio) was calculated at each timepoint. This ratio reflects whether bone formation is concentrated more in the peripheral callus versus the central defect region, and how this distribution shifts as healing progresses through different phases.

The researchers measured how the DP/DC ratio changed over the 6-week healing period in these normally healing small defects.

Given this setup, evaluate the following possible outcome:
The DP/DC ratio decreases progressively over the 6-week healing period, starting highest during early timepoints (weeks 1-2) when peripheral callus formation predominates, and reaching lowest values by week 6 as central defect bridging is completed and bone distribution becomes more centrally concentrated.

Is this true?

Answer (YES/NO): NO